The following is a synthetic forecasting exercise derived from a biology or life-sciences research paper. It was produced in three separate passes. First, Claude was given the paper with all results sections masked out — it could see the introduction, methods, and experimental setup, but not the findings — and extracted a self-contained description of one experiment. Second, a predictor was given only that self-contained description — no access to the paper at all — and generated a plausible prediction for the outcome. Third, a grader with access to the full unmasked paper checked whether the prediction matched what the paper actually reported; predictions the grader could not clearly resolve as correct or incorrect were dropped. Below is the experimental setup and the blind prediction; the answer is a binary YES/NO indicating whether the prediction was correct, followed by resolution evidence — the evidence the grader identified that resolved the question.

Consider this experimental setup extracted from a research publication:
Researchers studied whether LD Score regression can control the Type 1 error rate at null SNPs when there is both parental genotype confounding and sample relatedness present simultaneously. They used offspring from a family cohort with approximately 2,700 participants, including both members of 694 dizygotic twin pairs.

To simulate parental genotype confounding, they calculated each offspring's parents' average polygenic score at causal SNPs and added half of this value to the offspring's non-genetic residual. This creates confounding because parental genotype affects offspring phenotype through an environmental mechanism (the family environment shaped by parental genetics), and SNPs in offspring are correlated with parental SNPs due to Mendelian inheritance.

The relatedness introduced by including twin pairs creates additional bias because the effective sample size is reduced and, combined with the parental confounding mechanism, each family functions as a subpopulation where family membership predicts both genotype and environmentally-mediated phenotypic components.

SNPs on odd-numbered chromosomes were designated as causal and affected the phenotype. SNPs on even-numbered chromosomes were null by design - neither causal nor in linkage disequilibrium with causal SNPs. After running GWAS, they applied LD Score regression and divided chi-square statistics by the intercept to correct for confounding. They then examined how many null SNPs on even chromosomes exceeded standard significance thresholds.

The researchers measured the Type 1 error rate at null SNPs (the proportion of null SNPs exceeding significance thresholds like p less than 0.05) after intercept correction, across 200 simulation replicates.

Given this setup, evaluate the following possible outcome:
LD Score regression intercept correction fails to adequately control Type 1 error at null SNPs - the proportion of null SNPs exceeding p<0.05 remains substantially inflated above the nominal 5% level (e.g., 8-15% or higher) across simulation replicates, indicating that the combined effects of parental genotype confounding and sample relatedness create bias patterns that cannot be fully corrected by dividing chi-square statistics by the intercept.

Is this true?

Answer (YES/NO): NO